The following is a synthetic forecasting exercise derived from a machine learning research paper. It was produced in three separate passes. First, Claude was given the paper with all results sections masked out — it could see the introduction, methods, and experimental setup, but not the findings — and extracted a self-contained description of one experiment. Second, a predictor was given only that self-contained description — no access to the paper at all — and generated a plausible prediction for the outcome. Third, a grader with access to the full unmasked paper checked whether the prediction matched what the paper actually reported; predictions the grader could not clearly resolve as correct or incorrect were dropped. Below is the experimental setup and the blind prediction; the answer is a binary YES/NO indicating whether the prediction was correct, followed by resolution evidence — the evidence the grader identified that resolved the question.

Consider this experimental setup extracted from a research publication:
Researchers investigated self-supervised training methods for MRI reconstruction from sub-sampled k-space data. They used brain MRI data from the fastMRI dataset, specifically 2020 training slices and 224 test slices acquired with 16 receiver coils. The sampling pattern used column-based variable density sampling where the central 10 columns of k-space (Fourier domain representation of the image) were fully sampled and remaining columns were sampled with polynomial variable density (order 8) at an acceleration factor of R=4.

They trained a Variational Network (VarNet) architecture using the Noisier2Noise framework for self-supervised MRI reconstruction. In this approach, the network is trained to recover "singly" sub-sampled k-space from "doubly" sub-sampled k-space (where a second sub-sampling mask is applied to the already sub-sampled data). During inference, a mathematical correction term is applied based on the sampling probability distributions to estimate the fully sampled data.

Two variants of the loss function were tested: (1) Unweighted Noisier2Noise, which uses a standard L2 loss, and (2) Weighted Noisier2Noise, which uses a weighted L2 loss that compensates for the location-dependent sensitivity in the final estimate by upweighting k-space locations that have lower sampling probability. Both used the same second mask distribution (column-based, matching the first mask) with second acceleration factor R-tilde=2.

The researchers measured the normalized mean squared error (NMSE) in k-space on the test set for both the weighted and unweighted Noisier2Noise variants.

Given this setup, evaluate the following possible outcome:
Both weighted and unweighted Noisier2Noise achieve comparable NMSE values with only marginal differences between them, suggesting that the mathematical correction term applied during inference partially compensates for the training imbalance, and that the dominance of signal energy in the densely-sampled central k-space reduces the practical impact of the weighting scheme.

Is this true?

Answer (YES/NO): NO